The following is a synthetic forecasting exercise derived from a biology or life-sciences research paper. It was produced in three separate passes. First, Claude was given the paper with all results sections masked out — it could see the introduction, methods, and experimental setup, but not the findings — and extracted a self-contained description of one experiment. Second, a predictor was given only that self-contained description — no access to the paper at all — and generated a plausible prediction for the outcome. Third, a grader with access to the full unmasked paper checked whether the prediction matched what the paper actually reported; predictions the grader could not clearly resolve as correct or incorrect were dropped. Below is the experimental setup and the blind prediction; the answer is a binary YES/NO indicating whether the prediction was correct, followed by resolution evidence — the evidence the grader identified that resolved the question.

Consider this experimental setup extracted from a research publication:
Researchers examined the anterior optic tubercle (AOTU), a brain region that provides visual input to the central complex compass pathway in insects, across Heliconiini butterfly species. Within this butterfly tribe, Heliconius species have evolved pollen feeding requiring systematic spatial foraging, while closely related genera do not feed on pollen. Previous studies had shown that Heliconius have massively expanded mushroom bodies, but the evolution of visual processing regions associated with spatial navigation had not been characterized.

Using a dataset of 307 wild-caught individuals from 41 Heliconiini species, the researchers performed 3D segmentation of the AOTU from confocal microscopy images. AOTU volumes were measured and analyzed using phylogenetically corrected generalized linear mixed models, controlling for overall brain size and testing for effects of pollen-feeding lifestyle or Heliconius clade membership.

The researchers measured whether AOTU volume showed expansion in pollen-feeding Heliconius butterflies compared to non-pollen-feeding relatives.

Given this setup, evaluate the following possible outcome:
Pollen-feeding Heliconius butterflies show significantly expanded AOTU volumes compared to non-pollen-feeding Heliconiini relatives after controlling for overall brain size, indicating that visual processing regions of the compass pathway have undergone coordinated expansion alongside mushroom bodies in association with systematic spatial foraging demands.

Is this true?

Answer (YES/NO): NO